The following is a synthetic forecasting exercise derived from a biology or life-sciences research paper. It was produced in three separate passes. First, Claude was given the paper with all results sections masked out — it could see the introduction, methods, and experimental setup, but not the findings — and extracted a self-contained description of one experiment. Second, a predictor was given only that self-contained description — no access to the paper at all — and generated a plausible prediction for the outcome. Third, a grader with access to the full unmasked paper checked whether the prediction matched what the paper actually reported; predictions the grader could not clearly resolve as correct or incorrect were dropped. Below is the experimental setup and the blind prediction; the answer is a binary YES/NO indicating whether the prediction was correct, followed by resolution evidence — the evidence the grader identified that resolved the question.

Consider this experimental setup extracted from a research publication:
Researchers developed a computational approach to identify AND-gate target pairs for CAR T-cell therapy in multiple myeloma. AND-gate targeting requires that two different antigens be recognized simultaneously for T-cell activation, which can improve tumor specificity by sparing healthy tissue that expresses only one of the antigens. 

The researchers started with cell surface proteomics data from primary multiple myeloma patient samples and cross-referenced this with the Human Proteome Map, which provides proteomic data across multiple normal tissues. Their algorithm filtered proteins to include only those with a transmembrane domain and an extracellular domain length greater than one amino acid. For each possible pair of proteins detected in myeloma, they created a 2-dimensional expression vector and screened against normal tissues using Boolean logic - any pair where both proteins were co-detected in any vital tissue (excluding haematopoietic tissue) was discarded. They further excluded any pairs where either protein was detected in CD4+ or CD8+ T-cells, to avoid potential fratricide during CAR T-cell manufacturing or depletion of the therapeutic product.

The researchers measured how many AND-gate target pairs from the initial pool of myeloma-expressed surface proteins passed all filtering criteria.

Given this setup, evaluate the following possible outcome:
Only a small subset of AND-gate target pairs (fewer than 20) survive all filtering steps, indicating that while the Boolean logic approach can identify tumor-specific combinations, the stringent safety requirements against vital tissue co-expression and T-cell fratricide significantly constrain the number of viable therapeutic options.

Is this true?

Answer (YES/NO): NO